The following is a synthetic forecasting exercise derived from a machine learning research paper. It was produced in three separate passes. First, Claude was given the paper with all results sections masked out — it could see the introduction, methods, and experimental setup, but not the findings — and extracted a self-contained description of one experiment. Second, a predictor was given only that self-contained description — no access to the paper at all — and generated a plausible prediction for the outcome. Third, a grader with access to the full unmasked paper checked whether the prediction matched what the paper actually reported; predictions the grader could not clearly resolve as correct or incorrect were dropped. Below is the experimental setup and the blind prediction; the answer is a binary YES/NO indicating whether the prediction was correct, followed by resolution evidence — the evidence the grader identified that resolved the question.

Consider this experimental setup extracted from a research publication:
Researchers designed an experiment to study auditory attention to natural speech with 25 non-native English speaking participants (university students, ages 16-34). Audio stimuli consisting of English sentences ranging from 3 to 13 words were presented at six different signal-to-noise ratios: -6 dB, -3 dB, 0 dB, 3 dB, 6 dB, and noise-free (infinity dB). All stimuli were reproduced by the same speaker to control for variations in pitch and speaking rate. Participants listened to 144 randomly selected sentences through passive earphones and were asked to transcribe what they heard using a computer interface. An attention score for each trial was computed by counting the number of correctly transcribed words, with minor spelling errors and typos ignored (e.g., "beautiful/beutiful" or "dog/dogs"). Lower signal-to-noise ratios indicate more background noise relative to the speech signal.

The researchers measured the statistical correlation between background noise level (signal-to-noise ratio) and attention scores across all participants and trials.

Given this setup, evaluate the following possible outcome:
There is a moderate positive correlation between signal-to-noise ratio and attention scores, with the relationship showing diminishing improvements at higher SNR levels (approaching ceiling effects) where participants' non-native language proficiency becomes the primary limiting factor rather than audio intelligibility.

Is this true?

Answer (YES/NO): NO